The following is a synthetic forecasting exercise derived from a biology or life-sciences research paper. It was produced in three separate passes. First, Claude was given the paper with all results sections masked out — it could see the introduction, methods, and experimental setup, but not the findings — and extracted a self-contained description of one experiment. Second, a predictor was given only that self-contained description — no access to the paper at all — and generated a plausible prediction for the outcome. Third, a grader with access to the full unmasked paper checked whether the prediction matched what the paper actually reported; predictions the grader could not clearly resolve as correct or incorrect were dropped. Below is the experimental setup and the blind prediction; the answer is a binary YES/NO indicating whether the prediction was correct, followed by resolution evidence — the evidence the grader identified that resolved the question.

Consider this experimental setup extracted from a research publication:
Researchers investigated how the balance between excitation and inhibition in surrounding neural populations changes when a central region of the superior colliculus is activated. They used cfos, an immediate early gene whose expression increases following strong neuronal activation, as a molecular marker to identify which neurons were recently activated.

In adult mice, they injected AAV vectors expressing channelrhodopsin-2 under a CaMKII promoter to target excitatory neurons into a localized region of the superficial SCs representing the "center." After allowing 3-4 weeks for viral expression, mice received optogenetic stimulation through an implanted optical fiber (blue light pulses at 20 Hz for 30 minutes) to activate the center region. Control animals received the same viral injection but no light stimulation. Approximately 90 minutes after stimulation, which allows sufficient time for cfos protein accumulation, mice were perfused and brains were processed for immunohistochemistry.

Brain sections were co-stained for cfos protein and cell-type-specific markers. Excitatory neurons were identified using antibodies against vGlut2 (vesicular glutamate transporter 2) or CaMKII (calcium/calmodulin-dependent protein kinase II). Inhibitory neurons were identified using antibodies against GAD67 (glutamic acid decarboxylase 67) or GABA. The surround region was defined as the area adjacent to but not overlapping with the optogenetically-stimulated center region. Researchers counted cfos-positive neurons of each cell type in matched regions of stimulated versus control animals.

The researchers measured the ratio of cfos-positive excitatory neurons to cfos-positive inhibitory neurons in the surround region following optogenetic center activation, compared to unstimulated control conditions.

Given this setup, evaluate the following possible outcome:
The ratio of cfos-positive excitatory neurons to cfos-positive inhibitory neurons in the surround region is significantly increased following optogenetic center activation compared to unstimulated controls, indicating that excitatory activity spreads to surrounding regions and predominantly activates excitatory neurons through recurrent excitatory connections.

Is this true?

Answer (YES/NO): NO